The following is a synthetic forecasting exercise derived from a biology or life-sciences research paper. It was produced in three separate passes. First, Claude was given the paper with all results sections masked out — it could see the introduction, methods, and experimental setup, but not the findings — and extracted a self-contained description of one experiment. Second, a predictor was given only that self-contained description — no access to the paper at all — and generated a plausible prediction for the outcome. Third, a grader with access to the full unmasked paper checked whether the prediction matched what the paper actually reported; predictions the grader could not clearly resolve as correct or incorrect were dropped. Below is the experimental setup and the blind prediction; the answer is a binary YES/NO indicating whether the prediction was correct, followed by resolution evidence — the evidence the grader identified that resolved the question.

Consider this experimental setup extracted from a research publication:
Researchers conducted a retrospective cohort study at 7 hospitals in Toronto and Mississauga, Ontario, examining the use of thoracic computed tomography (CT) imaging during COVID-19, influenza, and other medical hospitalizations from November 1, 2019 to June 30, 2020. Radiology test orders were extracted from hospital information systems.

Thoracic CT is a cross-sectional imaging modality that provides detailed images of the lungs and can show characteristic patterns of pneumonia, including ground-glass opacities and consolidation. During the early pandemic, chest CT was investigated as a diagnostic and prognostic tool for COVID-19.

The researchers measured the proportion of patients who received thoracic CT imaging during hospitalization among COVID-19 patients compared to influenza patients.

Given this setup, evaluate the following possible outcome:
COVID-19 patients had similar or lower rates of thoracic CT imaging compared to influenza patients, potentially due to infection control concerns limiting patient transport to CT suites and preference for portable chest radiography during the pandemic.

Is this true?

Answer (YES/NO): YES